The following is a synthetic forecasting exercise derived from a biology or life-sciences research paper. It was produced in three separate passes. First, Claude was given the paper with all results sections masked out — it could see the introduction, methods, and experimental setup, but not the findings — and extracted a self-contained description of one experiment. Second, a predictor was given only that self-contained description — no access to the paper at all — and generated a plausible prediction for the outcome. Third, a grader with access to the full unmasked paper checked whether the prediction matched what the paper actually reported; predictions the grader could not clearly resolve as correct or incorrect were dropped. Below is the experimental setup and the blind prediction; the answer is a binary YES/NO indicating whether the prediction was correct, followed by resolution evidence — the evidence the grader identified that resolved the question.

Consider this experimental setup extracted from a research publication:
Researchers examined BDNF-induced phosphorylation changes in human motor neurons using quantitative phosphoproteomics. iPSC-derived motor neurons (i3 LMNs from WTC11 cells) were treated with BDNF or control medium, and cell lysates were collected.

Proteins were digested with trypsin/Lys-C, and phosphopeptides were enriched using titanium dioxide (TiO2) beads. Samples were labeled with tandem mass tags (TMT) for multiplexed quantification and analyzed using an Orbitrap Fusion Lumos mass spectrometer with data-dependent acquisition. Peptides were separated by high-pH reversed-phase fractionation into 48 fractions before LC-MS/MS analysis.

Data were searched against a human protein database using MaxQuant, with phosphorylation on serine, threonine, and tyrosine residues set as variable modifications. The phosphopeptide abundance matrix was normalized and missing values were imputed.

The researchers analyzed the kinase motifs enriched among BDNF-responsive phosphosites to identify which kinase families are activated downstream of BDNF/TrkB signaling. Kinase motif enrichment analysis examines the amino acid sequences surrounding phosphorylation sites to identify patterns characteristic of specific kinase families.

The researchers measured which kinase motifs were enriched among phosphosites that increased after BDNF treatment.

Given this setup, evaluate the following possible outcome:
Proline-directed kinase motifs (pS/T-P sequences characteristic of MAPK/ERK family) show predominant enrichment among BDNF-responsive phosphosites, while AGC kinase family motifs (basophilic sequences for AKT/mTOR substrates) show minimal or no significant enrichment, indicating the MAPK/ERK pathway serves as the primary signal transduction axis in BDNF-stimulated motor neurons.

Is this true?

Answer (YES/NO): NO